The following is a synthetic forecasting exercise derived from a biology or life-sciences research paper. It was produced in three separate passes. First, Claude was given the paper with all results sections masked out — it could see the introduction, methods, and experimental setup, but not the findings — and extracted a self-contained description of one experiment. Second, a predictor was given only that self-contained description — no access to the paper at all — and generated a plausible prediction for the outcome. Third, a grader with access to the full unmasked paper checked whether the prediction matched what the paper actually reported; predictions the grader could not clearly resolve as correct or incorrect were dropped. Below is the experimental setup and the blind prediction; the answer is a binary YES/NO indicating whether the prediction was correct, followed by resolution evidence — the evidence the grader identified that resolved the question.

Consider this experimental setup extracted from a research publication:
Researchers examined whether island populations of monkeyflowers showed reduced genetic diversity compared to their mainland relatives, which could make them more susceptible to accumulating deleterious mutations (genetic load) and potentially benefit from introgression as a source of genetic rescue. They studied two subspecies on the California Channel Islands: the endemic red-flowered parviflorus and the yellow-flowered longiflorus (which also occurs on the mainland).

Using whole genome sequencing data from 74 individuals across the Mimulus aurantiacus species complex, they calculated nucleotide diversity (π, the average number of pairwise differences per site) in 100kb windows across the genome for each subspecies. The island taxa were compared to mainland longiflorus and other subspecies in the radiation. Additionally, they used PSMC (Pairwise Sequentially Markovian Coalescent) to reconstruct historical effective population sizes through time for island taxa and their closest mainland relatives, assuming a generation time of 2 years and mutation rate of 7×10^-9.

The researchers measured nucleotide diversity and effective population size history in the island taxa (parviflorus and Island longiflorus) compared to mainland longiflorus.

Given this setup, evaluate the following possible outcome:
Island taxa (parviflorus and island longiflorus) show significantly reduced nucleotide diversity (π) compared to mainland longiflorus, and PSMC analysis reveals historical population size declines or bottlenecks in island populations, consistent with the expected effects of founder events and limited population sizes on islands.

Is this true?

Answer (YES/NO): NO